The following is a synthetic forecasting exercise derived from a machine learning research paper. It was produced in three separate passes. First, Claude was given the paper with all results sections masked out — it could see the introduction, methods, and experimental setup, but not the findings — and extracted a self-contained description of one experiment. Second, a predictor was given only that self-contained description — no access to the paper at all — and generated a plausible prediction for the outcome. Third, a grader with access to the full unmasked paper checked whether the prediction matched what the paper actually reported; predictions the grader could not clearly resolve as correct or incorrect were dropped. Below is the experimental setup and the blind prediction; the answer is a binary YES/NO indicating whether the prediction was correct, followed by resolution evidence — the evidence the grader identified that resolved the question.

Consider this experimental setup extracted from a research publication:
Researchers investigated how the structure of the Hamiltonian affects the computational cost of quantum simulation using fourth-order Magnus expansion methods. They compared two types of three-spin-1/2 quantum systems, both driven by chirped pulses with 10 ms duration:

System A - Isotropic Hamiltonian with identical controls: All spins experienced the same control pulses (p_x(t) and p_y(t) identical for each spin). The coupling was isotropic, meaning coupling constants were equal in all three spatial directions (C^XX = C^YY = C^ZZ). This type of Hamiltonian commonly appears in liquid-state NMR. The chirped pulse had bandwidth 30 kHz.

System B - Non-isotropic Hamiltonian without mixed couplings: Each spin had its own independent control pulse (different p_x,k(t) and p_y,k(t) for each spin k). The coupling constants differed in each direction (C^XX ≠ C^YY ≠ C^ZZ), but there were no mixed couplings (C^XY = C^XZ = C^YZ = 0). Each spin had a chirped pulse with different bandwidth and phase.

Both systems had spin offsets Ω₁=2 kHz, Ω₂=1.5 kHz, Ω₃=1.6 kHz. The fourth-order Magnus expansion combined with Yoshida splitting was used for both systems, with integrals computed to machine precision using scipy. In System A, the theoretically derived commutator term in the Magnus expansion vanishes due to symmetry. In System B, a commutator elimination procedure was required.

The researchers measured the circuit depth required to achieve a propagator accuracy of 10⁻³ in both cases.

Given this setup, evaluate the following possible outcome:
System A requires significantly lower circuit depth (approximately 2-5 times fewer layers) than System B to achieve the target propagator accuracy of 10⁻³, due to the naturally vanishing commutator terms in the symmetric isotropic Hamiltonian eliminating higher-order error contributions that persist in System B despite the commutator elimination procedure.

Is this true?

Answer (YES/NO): NO